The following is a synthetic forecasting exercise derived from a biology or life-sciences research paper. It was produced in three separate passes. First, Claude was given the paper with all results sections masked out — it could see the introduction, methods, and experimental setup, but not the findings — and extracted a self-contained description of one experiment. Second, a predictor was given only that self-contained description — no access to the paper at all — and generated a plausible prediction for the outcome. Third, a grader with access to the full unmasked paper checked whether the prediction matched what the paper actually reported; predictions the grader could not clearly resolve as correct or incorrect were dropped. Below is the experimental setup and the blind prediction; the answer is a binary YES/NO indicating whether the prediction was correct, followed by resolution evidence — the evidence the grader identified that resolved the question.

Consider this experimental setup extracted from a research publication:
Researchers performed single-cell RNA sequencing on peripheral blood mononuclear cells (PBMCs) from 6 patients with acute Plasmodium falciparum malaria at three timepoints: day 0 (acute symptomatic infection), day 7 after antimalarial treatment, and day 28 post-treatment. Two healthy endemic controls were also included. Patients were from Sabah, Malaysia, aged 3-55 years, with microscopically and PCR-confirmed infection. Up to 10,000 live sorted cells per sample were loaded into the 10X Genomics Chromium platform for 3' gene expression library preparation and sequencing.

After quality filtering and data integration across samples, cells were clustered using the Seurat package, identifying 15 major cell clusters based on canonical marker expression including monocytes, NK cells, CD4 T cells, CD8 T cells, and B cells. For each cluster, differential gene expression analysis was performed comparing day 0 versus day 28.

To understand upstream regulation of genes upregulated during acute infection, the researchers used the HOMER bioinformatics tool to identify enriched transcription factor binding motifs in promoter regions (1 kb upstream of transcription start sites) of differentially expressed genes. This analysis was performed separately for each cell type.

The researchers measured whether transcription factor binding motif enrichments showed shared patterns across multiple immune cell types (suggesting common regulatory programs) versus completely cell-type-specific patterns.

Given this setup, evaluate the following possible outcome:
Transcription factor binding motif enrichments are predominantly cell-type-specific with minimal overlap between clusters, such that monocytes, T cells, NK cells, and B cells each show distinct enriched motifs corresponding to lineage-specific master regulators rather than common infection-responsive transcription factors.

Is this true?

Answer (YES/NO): NO